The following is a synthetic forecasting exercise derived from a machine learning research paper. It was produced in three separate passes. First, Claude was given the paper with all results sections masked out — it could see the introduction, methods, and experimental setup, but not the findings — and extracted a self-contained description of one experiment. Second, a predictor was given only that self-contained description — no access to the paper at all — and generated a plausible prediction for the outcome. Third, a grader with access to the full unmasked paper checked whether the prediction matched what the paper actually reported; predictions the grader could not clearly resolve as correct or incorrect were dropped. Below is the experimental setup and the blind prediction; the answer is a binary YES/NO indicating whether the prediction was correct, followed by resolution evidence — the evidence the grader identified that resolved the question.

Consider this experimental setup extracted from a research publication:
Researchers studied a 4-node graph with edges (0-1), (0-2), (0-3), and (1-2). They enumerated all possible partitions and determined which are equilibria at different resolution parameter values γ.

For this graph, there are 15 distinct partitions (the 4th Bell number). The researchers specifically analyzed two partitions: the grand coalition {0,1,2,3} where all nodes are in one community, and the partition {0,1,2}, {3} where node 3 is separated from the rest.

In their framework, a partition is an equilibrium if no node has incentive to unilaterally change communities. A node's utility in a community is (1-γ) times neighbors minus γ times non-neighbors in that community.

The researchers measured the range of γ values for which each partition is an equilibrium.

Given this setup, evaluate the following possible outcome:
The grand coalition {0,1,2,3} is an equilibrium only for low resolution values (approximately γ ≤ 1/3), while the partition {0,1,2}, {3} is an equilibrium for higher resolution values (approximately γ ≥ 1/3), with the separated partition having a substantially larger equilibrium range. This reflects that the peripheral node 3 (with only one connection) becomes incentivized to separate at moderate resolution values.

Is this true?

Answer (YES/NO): YES